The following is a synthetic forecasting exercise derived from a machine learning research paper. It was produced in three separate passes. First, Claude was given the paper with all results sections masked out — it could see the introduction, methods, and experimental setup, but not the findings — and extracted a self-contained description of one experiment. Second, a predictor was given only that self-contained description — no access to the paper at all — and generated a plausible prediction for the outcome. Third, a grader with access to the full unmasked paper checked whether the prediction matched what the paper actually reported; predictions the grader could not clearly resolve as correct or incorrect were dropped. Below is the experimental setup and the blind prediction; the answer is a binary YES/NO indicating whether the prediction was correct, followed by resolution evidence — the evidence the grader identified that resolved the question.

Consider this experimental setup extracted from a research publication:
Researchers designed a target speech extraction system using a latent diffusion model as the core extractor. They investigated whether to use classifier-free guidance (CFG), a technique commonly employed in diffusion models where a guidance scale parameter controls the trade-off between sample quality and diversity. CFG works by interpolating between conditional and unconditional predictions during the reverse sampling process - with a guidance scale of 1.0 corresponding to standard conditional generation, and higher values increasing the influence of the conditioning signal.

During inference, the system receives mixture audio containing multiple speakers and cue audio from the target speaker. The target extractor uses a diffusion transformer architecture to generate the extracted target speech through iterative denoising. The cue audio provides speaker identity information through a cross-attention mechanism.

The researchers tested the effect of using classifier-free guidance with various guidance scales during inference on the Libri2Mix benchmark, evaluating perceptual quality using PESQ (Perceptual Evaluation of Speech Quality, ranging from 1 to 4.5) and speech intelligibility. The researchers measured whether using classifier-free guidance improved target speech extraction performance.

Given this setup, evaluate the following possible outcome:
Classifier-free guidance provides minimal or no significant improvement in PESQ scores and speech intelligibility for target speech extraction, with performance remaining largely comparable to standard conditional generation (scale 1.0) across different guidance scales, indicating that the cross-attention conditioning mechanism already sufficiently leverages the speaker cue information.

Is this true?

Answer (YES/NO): NO